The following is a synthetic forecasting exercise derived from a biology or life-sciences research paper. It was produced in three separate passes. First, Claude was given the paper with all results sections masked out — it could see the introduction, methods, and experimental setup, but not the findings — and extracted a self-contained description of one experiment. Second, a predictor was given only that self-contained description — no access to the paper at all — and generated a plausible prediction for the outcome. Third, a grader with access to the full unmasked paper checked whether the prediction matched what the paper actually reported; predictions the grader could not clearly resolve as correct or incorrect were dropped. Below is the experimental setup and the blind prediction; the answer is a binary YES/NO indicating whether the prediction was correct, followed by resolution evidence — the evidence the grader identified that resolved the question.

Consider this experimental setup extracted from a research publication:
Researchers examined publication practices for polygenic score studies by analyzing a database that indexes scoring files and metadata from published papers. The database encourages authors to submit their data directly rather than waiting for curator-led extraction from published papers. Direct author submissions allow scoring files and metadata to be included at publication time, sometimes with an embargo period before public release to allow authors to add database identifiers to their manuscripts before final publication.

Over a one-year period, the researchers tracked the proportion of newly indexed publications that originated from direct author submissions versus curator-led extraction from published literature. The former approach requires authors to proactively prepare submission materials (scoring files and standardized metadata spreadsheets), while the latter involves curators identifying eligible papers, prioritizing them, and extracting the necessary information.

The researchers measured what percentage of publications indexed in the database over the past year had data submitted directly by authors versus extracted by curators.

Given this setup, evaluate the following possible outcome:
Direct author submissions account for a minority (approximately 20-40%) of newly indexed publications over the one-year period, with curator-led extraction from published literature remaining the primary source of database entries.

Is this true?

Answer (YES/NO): YES